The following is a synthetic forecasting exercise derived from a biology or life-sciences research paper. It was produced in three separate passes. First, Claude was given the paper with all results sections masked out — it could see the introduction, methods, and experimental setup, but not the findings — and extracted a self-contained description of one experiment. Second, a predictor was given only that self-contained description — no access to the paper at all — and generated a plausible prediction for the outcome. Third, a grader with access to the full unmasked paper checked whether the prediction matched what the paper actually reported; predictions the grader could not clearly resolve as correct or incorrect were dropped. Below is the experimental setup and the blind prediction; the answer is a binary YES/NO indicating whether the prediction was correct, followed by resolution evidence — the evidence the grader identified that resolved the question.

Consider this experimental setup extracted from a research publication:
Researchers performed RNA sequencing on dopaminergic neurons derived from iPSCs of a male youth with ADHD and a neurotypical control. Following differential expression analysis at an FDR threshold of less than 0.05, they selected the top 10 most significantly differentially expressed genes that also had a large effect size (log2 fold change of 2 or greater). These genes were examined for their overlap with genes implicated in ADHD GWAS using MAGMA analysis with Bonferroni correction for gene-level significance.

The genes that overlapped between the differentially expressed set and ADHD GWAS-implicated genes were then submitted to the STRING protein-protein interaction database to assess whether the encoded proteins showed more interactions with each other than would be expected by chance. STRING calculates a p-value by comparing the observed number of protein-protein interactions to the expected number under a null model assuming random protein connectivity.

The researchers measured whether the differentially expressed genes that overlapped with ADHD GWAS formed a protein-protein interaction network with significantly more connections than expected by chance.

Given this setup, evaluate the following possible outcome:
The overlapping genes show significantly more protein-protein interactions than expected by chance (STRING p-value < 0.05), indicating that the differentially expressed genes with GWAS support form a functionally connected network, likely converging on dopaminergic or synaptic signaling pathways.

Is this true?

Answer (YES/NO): YES